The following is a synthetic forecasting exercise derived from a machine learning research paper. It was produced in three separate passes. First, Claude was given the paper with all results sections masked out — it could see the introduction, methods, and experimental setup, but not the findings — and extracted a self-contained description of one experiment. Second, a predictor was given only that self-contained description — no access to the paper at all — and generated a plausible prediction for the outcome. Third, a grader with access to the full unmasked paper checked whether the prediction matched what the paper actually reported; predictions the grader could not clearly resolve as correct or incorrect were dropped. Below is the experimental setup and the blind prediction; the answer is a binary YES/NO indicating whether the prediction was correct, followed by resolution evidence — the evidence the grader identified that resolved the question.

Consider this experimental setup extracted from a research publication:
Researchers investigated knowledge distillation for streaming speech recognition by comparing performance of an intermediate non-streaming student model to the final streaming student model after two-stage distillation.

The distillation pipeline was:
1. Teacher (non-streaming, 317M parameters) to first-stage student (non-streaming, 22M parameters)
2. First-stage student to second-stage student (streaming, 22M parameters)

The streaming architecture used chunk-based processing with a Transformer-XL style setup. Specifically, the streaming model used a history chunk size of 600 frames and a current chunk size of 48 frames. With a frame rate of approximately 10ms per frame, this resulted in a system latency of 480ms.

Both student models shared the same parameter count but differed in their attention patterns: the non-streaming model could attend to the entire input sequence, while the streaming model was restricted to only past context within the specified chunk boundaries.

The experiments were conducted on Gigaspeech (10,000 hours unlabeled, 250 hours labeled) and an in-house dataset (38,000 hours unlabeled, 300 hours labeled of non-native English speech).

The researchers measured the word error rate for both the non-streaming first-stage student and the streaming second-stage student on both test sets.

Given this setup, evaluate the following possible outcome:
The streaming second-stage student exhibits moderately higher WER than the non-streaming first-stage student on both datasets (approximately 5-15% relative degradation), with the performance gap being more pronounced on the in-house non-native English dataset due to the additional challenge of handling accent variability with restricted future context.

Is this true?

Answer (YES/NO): NO